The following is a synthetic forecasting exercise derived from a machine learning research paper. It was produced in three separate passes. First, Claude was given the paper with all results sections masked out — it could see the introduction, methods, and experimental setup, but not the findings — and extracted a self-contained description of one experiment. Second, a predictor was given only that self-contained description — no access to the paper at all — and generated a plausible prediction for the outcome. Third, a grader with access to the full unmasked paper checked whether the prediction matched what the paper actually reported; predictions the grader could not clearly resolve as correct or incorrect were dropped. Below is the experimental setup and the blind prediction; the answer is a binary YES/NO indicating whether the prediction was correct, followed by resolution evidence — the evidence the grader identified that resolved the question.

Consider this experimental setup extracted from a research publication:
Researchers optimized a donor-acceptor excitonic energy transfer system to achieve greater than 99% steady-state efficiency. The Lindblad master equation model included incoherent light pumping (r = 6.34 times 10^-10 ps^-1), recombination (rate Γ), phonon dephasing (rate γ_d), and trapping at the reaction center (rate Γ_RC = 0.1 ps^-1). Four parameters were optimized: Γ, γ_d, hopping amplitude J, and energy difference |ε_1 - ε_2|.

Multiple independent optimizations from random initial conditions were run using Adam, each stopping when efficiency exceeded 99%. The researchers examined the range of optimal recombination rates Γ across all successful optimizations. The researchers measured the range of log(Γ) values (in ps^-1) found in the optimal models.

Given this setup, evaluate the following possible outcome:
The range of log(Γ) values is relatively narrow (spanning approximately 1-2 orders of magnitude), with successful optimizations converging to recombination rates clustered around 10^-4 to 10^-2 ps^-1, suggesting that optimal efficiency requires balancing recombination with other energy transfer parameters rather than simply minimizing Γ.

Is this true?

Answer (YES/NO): NO